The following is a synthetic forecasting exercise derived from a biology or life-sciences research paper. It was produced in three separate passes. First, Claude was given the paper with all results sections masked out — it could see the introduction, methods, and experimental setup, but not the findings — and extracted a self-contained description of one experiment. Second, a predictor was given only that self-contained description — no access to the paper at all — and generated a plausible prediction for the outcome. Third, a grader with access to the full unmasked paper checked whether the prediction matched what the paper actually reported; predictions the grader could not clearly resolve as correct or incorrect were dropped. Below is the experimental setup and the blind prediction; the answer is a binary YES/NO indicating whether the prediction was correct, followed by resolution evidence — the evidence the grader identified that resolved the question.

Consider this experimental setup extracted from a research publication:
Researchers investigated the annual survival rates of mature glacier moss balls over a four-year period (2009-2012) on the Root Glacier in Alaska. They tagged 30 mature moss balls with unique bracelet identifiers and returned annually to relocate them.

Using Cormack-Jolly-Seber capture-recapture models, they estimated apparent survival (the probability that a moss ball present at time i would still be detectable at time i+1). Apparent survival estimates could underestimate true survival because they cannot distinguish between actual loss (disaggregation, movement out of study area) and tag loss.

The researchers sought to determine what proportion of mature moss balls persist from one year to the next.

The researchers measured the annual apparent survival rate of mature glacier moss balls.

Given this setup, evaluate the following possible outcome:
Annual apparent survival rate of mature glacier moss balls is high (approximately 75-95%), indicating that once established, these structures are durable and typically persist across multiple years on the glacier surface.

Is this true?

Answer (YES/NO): YES